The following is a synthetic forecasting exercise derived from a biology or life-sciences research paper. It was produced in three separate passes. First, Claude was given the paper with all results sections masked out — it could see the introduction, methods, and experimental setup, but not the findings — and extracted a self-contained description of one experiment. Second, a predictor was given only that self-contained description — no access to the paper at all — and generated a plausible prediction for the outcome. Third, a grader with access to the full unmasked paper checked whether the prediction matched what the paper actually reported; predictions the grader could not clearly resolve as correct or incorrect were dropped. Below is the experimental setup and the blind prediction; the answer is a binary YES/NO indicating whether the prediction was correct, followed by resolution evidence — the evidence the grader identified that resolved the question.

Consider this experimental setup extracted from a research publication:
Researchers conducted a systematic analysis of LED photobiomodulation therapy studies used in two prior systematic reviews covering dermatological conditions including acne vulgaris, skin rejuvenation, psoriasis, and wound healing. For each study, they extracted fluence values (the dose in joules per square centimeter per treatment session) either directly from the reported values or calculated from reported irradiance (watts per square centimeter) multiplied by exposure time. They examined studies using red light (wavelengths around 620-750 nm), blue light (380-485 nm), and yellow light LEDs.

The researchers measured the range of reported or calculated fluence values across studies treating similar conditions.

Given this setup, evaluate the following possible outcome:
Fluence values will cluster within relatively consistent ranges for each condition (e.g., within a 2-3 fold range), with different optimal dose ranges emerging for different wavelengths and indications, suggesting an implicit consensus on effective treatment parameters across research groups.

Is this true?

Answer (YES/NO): NO